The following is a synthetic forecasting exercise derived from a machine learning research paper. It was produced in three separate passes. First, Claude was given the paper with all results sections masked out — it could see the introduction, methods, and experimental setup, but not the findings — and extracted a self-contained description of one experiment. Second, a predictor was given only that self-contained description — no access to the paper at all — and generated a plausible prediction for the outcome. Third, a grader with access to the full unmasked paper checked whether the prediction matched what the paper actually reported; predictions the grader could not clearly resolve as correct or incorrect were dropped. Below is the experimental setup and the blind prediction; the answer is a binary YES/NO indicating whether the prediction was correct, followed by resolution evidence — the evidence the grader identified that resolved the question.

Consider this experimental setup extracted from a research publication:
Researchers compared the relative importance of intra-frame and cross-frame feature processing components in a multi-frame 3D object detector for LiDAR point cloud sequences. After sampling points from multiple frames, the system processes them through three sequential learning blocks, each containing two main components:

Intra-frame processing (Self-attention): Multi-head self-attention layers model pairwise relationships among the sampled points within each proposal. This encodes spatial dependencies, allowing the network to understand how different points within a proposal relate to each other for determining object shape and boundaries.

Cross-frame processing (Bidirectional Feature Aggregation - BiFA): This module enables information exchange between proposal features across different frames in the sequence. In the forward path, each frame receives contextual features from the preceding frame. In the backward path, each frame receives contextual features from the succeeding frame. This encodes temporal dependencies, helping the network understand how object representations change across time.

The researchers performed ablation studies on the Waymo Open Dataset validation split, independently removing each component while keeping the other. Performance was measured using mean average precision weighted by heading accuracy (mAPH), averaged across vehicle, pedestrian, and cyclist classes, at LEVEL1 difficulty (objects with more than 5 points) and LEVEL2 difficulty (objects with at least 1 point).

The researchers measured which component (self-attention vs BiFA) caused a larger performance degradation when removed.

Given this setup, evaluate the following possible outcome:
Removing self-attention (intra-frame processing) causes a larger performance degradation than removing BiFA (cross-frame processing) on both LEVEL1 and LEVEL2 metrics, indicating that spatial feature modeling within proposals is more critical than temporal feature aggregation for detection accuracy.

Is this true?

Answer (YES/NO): YES